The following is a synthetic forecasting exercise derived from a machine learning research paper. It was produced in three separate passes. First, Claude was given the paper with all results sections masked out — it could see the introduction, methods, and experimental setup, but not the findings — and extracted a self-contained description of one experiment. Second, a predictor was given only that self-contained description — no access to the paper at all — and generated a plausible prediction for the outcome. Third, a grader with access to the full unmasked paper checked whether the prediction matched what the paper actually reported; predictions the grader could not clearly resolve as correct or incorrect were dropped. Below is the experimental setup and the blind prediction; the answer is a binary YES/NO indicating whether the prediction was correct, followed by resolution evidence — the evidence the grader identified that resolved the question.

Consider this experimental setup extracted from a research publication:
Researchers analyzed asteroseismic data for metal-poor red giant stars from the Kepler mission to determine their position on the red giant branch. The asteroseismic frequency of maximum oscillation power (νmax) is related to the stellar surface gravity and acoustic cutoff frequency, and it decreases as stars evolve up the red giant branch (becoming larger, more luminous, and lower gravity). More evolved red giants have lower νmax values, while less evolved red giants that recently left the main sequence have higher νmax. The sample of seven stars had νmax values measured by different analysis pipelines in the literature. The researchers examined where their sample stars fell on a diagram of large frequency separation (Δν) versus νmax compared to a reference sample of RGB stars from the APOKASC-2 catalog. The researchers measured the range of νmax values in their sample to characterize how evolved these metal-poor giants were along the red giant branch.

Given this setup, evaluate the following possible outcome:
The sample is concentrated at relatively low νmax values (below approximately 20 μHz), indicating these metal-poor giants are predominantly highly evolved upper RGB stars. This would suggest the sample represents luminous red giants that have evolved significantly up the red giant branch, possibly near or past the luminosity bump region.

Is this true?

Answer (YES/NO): NO